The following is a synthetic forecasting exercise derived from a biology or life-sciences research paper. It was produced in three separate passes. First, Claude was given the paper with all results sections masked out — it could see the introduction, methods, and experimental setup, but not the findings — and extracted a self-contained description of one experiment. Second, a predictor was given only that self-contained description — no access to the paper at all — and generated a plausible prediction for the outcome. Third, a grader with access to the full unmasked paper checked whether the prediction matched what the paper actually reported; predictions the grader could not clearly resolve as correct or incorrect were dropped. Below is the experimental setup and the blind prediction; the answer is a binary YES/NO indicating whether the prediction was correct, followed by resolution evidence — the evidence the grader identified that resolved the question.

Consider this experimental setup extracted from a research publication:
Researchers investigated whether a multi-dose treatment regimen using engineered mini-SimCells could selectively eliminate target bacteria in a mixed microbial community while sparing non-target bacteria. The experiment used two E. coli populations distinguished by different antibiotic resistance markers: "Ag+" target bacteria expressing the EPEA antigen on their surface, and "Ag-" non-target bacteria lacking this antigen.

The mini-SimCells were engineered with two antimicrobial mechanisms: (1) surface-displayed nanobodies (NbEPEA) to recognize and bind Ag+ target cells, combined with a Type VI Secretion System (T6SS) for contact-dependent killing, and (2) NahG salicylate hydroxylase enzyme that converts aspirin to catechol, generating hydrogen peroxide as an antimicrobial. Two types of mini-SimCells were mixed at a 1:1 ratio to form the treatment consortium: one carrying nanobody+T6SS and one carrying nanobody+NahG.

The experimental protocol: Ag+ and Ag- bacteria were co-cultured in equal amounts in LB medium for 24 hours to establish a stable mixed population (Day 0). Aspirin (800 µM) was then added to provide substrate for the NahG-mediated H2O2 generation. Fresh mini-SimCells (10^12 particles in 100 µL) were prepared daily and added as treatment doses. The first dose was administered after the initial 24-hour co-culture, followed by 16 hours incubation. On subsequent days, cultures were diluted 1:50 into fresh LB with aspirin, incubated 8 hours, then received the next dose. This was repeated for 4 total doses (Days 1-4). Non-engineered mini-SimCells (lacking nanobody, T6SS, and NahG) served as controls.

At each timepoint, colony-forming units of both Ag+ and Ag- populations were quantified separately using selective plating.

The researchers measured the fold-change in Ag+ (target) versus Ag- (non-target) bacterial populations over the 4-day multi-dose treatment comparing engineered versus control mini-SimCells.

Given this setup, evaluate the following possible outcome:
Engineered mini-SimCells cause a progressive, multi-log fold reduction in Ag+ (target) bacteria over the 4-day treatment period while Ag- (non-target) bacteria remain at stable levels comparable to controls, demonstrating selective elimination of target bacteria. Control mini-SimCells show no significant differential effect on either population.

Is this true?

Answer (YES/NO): YES